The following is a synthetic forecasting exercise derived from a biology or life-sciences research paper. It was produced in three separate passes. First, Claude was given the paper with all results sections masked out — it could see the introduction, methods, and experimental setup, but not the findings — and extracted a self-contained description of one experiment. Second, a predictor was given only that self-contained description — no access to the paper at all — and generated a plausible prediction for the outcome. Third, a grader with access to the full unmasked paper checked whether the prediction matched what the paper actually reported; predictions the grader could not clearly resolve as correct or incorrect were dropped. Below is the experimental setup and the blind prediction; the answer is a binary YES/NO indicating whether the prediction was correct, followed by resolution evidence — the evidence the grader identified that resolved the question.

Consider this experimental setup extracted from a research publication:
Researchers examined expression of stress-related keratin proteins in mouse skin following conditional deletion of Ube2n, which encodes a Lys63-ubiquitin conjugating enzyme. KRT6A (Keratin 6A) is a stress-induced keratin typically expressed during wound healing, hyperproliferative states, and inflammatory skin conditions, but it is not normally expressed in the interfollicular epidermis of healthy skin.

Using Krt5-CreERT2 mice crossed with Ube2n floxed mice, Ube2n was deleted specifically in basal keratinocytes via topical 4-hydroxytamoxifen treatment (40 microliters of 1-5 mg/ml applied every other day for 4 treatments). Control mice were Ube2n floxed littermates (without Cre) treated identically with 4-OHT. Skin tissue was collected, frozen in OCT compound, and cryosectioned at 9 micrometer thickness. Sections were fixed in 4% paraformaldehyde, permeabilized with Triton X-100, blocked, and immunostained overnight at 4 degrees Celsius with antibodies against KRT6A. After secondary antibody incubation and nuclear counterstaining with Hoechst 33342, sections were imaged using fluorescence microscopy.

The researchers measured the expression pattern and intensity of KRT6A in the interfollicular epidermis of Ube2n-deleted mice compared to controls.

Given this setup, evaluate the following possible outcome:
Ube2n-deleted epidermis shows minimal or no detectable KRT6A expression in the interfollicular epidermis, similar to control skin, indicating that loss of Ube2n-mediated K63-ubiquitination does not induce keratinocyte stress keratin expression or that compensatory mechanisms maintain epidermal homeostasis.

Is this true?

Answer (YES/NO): NO